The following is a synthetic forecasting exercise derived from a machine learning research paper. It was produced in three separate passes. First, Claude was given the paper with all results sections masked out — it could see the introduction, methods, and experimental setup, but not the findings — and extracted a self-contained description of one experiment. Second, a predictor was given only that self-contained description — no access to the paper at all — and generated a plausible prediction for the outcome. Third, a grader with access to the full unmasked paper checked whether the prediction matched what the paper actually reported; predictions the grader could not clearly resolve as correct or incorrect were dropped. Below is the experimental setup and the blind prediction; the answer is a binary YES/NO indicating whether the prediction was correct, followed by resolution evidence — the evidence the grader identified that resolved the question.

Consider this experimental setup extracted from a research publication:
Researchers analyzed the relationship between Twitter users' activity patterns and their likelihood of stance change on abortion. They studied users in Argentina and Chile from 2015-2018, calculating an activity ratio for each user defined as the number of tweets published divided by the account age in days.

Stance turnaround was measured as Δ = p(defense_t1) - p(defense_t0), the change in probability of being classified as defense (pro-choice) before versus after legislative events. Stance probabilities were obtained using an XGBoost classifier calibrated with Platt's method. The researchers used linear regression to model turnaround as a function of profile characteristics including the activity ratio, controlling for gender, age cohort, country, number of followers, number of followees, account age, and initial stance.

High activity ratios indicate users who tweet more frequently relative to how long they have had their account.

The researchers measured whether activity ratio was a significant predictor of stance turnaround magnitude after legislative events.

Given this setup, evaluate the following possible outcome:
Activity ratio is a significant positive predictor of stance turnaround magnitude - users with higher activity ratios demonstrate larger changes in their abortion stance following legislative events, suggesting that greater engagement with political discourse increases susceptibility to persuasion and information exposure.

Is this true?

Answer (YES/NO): YES